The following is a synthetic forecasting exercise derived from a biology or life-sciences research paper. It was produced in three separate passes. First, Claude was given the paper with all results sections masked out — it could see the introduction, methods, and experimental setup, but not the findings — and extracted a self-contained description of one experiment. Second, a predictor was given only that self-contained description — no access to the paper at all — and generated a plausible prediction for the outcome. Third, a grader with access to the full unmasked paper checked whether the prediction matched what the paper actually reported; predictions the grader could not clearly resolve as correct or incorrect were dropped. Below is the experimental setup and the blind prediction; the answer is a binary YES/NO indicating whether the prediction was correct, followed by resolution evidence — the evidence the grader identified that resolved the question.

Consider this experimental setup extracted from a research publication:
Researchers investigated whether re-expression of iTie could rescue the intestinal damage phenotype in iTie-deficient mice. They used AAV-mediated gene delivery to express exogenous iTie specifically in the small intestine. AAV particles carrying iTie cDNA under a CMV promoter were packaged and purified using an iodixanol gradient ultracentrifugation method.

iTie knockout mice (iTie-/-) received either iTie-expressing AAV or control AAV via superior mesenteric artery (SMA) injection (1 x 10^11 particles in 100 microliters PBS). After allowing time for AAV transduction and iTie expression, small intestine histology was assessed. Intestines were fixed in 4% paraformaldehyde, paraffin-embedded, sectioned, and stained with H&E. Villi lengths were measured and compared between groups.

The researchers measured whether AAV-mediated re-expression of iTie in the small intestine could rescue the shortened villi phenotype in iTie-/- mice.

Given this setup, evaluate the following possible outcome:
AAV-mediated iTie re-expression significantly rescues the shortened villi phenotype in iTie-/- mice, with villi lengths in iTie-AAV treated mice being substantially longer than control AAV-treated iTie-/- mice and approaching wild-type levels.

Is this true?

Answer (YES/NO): YES